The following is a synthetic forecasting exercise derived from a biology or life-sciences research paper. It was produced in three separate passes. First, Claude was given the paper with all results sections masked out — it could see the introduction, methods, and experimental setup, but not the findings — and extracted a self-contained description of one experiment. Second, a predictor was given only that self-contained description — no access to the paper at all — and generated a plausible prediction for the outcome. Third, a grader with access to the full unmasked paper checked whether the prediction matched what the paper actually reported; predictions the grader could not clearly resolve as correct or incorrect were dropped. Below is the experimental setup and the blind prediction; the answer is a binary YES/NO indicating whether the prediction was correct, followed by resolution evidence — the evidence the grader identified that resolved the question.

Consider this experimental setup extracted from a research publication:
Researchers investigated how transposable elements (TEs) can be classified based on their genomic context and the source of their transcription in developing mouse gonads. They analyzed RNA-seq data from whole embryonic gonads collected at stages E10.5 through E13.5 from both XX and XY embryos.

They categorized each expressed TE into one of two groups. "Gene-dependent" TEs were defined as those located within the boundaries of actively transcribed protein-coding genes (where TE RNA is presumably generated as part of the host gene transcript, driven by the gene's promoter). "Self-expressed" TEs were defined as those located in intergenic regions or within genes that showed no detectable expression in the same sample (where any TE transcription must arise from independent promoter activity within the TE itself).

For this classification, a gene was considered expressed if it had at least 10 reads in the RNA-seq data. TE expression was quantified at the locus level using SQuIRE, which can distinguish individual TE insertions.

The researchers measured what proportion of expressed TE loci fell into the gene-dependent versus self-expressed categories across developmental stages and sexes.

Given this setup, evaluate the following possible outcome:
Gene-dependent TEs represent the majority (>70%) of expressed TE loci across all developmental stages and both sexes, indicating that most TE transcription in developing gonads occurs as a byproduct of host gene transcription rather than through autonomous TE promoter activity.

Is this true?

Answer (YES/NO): YES